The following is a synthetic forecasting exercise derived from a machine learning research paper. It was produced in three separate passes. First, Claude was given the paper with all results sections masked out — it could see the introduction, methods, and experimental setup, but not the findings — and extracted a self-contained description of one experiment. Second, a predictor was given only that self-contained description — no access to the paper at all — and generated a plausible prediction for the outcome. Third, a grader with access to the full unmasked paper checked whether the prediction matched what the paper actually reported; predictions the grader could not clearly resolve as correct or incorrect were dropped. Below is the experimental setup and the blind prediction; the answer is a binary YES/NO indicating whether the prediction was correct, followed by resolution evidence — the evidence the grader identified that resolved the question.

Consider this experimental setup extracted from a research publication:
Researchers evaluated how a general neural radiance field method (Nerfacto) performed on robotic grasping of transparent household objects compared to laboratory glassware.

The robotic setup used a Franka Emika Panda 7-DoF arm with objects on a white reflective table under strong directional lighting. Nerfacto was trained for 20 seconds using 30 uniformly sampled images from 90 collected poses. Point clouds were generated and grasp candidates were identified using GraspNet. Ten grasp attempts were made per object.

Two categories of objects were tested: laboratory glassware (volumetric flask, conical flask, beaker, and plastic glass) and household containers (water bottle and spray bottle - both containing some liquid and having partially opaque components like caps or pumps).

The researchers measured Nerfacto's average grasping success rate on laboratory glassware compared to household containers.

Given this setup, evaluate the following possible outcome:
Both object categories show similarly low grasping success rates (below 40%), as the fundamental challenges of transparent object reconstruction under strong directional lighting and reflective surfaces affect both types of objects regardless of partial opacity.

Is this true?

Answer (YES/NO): NO